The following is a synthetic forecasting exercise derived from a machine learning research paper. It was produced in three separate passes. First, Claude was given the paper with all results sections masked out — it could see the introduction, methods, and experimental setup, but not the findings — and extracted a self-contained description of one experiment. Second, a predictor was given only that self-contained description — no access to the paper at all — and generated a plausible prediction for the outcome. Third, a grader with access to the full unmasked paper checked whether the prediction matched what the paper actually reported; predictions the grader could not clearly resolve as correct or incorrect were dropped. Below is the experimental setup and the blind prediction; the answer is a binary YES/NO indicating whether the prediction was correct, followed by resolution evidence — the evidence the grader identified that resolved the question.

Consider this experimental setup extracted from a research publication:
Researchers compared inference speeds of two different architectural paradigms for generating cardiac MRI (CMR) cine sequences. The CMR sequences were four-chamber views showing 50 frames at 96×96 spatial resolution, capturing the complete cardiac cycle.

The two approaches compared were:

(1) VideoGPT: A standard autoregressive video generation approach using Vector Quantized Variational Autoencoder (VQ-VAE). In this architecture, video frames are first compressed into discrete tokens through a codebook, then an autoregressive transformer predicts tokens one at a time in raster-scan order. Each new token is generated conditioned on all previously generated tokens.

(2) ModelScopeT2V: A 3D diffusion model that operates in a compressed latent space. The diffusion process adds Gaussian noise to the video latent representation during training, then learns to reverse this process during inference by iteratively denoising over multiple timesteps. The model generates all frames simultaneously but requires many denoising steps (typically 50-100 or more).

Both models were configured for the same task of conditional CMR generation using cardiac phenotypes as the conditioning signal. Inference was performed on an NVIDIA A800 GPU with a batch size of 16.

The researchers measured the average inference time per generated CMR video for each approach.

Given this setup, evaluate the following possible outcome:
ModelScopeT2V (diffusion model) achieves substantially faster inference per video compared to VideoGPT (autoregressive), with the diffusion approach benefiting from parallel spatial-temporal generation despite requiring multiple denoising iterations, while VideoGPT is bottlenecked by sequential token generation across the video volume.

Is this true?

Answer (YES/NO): NO